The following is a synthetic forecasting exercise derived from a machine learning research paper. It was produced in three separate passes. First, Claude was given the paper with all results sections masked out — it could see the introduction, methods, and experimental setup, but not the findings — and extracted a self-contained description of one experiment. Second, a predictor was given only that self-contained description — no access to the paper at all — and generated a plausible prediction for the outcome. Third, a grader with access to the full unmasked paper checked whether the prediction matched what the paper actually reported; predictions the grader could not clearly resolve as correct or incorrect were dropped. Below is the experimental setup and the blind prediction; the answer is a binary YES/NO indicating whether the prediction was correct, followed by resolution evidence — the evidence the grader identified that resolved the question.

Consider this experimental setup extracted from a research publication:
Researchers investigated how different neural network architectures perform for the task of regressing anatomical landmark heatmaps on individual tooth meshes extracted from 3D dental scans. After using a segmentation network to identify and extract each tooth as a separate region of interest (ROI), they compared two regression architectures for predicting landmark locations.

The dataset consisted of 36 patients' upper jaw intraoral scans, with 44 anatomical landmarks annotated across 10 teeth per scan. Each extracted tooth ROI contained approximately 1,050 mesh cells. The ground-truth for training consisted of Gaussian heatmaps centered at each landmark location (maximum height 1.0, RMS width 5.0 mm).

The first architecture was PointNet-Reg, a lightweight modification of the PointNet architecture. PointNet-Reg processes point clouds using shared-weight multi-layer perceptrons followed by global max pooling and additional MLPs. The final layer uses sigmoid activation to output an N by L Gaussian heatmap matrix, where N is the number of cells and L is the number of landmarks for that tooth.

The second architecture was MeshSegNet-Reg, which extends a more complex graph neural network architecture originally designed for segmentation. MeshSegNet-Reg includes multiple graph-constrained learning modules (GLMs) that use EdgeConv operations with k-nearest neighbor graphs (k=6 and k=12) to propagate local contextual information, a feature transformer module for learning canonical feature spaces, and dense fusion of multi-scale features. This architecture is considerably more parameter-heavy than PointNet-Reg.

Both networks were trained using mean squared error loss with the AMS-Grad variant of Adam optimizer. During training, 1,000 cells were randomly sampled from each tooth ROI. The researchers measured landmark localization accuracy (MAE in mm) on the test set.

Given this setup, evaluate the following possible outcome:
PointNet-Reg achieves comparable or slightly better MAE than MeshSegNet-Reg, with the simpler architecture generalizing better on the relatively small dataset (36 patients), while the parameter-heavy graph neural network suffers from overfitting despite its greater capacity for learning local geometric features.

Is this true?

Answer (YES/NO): YES